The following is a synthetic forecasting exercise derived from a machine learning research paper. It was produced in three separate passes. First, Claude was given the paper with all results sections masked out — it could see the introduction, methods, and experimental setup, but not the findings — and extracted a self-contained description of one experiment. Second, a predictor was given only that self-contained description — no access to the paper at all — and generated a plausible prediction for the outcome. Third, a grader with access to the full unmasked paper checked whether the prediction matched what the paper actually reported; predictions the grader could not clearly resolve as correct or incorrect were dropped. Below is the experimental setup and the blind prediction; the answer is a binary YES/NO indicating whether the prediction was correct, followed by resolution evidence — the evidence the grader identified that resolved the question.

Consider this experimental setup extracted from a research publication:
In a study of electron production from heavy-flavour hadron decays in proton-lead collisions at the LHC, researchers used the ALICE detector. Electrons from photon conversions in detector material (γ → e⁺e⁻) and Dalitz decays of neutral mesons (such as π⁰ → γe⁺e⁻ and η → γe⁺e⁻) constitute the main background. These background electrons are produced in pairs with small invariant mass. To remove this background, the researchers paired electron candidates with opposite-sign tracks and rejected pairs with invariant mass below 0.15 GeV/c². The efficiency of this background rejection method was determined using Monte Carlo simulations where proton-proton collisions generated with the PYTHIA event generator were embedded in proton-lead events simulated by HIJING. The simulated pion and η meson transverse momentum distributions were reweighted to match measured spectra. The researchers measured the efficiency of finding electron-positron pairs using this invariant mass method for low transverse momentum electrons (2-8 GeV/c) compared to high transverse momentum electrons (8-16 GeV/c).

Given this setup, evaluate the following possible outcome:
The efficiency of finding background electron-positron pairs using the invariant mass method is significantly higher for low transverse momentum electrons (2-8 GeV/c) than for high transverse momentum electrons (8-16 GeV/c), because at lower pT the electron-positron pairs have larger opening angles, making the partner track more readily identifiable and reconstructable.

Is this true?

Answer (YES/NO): NO